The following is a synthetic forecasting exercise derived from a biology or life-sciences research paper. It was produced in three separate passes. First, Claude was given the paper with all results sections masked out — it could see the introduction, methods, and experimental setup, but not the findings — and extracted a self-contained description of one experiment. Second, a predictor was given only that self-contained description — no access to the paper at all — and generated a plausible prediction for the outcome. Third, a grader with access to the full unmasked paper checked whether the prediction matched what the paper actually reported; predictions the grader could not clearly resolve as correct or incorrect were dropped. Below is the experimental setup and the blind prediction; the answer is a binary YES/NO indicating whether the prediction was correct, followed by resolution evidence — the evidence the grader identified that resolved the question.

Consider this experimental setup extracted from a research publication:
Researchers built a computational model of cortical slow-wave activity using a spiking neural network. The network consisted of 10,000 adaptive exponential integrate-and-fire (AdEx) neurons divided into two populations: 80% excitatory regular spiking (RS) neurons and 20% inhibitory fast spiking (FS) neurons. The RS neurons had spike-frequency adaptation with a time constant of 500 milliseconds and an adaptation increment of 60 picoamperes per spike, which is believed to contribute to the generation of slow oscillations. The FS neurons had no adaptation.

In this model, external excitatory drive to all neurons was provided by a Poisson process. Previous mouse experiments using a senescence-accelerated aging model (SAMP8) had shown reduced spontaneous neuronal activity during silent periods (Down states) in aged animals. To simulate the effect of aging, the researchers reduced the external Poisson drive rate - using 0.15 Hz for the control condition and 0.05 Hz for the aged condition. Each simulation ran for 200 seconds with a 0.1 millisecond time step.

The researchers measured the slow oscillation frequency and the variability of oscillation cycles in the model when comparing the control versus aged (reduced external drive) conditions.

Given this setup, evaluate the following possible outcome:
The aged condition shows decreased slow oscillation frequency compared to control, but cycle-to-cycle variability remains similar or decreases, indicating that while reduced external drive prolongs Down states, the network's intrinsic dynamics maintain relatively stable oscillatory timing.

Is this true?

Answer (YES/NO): NO